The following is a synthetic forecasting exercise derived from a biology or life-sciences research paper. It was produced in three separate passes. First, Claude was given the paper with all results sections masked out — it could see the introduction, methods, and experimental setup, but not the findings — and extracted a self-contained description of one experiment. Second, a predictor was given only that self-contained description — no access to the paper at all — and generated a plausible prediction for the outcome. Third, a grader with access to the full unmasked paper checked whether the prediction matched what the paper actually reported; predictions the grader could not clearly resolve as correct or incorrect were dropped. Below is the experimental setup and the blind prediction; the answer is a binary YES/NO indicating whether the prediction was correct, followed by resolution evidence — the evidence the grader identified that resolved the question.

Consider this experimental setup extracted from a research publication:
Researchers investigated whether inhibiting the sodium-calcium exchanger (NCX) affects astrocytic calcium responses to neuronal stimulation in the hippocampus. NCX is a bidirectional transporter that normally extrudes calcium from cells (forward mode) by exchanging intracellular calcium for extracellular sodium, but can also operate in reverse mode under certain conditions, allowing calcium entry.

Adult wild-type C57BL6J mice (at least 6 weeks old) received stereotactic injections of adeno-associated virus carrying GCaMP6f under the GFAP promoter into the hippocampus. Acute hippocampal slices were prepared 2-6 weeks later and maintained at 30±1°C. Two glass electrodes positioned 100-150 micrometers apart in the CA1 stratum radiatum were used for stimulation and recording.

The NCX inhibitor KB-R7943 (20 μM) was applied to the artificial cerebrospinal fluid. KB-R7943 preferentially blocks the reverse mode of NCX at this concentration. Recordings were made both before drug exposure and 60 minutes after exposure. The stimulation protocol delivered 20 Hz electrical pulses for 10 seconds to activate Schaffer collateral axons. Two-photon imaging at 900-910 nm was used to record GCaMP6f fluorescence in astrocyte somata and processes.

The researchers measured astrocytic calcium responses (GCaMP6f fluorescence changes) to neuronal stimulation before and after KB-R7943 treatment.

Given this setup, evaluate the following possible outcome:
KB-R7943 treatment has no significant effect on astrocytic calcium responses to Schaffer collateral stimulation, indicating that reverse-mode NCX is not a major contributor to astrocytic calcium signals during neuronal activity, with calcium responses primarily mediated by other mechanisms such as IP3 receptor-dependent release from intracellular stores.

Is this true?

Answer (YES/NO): NO